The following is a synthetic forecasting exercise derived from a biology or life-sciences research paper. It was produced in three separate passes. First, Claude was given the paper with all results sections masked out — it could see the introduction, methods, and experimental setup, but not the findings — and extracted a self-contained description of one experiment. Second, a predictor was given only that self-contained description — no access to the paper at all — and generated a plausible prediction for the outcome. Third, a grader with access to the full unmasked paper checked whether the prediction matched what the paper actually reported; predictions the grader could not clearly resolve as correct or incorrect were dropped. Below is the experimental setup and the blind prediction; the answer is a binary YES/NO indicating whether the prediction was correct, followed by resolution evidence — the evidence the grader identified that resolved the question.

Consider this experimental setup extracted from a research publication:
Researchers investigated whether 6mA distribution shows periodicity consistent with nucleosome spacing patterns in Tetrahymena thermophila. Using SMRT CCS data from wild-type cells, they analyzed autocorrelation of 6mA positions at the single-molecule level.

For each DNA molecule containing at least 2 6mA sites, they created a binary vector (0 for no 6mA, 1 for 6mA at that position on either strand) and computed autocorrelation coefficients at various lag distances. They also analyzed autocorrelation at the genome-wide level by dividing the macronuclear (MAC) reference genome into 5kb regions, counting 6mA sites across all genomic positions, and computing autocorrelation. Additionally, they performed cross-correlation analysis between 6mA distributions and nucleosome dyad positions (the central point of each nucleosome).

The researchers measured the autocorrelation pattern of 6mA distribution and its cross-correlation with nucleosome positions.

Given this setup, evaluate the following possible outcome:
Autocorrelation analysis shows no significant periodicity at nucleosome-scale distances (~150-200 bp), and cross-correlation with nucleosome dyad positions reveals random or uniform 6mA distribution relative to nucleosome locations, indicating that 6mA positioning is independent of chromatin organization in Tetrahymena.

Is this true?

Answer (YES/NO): NO